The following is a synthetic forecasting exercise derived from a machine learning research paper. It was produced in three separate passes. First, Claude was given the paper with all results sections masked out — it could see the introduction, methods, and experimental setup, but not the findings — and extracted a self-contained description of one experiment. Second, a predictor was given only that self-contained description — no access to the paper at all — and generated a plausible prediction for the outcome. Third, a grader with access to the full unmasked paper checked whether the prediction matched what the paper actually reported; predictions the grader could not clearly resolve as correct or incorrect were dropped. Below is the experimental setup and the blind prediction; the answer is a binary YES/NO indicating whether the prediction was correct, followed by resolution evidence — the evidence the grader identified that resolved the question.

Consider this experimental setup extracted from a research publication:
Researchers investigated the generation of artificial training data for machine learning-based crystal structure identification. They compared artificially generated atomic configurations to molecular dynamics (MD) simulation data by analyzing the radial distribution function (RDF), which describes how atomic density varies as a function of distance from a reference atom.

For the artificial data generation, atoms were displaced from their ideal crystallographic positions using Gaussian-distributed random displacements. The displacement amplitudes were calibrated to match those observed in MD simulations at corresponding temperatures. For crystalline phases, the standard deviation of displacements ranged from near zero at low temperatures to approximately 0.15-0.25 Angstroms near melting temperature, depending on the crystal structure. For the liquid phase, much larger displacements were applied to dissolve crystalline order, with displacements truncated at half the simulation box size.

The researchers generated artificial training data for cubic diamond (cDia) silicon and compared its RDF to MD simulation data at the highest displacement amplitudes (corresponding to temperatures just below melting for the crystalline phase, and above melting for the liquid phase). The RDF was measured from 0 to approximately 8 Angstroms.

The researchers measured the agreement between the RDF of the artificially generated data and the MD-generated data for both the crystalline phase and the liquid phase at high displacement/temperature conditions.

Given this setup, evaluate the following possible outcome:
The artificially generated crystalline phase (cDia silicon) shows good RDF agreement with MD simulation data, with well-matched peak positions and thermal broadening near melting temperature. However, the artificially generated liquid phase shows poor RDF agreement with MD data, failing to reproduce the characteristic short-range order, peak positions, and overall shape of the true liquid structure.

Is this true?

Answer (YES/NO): YES